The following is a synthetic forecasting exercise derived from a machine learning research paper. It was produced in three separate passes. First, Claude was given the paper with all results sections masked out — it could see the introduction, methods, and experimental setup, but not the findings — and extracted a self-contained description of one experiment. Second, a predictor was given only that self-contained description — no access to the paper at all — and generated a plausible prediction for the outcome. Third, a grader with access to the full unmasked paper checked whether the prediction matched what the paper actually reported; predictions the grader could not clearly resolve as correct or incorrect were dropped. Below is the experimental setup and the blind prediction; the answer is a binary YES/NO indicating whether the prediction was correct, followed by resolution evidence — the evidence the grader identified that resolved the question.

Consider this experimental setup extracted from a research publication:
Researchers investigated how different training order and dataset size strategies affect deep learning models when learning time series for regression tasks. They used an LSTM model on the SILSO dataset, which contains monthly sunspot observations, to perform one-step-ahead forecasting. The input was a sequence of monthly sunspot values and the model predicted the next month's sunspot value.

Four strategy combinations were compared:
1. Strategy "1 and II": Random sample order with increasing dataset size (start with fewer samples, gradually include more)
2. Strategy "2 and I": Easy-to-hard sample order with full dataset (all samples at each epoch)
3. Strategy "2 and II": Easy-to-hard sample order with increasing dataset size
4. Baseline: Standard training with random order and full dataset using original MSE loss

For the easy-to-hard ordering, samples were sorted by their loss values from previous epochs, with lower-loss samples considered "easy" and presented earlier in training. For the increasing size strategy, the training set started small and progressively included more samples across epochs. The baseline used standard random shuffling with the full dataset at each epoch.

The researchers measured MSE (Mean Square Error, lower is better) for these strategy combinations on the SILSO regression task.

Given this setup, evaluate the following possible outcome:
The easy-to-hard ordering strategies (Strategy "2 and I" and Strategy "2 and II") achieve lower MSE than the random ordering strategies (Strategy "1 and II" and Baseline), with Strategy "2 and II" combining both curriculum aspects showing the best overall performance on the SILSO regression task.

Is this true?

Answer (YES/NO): NO